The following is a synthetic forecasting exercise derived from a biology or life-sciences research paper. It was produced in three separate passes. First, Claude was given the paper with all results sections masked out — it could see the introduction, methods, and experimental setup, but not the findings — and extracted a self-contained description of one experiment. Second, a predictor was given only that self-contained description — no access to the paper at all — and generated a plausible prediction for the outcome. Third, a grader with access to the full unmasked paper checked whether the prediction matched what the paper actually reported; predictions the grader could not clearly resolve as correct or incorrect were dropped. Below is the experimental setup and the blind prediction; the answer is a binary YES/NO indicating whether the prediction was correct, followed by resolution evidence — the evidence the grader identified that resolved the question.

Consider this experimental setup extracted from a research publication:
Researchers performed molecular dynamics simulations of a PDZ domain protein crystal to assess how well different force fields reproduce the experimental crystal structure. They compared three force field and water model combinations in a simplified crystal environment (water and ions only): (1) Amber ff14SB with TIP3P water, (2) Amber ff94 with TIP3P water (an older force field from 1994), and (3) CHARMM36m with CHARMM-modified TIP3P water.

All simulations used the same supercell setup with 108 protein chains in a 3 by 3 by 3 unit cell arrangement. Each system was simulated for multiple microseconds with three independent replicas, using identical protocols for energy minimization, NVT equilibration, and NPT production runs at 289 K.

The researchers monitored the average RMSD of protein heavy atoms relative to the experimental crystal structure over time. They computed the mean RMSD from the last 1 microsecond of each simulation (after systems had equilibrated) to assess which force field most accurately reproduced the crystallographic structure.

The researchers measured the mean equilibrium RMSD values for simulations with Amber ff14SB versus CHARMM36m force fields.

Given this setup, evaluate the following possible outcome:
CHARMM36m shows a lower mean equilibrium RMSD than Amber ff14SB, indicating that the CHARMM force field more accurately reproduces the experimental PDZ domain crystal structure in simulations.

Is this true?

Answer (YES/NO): NO